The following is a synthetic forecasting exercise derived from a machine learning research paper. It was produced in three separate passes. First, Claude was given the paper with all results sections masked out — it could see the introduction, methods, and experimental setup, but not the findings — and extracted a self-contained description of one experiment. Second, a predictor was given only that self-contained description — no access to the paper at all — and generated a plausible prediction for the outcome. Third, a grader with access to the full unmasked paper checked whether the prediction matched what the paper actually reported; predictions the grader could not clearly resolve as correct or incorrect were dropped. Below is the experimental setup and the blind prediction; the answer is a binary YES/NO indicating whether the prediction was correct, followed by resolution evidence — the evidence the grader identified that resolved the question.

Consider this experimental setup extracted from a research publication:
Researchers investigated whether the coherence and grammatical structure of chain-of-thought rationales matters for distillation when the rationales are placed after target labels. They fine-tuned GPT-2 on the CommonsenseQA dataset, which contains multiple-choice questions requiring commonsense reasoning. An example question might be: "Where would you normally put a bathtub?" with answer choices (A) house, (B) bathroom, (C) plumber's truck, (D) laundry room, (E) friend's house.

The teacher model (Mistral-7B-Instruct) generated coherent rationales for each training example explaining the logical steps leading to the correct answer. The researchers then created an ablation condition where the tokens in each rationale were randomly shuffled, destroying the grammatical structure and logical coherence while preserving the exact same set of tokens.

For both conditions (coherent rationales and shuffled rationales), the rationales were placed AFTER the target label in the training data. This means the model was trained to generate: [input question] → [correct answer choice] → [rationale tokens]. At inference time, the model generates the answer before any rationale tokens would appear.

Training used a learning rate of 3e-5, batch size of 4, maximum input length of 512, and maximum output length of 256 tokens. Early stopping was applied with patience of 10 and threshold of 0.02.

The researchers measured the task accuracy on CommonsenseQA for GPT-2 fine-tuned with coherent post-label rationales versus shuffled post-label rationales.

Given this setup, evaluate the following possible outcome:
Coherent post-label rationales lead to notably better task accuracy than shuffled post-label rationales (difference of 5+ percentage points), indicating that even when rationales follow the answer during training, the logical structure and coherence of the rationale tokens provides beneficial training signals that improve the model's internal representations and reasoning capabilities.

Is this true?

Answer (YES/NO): NO